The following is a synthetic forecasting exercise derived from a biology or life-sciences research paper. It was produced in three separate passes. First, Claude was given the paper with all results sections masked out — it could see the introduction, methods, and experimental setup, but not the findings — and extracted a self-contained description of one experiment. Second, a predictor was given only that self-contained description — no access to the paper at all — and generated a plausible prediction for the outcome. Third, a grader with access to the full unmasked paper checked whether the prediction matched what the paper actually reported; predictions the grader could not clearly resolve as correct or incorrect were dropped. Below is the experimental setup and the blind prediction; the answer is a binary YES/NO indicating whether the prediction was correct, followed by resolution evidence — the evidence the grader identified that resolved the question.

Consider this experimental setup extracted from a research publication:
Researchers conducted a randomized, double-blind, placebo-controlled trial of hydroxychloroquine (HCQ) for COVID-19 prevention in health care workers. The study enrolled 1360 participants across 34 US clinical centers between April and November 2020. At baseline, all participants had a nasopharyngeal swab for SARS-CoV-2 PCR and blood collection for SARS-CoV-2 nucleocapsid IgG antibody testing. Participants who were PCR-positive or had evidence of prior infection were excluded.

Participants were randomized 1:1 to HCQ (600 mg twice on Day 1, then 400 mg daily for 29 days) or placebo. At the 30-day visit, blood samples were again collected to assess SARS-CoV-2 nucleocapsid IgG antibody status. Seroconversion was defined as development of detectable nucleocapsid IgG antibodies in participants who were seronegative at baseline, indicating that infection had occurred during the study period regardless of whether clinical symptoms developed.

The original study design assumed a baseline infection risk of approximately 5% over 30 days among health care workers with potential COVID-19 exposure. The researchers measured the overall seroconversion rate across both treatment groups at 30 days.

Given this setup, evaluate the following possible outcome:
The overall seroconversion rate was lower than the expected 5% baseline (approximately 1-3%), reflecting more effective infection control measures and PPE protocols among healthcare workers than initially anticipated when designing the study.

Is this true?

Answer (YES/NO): NO